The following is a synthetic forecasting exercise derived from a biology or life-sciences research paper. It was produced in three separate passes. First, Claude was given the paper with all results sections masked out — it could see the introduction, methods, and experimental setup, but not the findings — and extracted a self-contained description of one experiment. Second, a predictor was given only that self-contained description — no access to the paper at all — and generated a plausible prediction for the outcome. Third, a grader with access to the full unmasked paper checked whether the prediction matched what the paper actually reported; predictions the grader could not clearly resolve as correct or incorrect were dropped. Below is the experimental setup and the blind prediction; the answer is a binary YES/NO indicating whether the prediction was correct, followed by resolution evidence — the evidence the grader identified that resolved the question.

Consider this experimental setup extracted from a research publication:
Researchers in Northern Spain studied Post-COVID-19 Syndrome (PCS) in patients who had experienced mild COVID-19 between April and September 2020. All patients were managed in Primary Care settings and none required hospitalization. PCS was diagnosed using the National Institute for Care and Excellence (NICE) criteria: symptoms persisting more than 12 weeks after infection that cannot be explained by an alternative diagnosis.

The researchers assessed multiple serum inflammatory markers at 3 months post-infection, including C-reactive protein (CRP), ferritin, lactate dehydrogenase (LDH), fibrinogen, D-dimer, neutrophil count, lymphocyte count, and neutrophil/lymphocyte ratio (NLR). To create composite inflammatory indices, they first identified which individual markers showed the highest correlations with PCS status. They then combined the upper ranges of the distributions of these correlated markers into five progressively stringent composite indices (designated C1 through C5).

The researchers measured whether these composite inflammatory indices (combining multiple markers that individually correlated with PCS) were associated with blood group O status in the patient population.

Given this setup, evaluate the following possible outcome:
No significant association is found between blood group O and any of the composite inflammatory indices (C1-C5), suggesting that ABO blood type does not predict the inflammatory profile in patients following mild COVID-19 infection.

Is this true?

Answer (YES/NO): NO